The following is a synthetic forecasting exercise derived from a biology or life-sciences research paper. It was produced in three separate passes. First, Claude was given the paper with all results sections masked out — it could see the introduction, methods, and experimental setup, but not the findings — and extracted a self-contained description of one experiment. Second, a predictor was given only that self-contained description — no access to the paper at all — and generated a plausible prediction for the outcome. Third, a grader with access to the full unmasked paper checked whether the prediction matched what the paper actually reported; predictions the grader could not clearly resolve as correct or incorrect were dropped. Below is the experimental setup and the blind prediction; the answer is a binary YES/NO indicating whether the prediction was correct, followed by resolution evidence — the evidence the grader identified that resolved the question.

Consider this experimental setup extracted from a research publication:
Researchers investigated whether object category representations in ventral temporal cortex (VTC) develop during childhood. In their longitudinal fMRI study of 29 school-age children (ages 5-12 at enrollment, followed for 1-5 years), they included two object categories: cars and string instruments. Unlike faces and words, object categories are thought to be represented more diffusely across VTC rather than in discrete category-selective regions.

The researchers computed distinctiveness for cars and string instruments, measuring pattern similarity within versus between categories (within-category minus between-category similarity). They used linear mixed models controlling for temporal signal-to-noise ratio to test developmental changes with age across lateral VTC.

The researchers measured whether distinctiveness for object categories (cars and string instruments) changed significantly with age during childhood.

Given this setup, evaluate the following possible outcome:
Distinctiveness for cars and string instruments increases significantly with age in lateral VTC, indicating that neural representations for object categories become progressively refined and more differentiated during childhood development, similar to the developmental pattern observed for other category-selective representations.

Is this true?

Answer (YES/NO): NO